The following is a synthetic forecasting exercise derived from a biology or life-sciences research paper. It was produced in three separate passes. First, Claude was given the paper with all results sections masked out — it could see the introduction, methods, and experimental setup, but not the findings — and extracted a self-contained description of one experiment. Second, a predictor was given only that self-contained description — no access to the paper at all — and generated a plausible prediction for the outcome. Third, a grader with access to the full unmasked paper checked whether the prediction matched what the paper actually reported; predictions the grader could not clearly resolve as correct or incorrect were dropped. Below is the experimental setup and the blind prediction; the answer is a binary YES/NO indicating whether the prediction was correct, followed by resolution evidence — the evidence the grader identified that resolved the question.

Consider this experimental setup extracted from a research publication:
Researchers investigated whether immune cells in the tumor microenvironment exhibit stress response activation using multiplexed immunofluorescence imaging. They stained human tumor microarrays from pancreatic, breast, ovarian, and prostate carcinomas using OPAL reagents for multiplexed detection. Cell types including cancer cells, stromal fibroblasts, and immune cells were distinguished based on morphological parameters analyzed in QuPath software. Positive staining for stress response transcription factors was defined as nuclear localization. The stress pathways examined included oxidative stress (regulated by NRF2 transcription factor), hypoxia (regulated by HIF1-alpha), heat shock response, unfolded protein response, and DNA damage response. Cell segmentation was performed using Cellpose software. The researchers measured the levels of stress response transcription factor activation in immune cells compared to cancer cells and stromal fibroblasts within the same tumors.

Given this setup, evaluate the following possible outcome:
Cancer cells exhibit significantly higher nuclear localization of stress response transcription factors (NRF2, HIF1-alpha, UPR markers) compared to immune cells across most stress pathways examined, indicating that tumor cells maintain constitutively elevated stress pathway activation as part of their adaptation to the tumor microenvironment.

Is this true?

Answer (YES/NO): YES